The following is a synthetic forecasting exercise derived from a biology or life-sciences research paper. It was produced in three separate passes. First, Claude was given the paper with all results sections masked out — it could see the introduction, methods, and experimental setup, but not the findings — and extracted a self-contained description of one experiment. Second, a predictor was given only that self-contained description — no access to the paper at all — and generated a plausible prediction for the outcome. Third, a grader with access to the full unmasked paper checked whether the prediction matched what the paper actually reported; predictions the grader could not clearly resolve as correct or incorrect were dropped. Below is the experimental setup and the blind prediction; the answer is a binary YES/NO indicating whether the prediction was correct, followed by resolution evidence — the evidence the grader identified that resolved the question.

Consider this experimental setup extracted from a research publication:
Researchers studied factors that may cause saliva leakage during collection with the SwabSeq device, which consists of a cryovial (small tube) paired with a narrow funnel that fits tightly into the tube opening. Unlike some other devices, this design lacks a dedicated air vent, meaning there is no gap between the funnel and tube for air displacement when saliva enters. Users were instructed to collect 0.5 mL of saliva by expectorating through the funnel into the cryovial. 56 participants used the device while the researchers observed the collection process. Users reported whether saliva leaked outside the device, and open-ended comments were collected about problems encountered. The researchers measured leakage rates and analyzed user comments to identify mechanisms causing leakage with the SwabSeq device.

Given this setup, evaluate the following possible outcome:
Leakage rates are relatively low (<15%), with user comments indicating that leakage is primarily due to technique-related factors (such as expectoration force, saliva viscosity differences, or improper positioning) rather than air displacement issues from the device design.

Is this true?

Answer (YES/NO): NO